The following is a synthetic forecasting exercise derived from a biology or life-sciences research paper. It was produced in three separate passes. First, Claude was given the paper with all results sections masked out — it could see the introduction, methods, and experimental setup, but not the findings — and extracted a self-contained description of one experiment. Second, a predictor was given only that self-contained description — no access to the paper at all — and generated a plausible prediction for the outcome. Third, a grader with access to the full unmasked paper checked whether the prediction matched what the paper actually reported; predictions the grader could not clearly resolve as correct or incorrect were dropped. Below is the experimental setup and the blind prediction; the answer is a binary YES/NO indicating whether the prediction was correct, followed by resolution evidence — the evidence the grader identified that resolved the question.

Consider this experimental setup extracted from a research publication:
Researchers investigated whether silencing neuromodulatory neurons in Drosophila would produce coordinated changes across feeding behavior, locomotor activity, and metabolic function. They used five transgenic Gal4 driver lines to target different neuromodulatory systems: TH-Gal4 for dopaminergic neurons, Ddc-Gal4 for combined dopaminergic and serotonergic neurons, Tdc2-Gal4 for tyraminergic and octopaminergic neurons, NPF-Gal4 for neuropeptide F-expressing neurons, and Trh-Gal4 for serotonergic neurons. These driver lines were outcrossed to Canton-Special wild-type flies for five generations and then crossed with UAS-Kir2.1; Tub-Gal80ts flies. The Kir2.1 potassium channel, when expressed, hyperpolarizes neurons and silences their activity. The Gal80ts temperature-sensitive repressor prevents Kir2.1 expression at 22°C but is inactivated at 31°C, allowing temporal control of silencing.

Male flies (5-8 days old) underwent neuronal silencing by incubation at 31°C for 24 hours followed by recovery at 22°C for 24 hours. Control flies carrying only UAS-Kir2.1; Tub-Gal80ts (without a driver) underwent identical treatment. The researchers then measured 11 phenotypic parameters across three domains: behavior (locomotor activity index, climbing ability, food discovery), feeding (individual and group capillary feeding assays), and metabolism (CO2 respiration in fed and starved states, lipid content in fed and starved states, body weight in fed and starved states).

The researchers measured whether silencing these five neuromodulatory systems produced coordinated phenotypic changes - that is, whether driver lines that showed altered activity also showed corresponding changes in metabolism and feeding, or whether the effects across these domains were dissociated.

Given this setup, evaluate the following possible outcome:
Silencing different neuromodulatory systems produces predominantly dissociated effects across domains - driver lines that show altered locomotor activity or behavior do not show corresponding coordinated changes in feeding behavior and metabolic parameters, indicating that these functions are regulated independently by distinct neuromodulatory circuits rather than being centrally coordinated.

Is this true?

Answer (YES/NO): YES